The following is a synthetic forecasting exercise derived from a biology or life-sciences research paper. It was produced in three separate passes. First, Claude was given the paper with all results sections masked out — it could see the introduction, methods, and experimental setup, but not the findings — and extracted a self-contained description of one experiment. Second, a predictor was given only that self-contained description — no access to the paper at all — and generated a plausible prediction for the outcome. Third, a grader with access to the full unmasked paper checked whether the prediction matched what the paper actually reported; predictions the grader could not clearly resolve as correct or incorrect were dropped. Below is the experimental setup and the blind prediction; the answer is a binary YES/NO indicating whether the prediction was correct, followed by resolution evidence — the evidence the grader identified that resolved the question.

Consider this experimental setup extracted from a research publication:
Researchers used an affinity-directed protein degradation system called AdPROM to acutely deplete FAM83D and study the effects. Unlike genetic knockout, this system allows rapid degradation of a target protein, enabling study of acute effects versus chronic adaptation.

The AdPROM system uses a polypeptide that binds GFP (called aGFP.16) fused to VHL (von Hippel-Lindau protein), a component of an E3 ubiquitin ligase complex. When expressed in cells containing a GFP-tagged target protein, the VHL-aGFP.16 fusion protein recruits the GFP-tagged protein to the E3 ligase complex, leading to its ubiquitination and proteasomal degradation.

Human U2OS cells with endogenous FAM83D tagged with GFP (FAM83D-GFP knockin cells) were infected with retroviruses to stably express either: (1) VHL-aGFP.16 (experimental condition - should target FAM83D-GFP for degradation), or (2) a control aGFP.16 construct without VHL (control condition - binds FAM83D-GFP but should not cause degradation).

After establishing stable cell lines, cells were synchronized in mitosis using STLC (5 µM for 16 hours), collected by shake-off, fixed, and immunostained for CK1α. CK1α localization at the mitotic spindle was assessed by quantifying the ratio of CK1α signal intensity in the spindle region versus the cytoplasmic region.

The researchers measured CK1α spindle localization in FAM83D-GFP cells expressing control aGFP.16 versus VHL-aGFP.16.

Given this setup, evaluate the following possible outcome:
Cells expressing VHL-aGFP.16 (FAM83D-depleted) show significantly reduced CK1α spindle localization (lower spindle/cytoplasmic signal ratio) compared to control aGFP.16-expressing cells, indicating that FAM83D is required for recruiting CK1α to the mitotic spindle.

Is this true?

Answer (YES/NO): YES